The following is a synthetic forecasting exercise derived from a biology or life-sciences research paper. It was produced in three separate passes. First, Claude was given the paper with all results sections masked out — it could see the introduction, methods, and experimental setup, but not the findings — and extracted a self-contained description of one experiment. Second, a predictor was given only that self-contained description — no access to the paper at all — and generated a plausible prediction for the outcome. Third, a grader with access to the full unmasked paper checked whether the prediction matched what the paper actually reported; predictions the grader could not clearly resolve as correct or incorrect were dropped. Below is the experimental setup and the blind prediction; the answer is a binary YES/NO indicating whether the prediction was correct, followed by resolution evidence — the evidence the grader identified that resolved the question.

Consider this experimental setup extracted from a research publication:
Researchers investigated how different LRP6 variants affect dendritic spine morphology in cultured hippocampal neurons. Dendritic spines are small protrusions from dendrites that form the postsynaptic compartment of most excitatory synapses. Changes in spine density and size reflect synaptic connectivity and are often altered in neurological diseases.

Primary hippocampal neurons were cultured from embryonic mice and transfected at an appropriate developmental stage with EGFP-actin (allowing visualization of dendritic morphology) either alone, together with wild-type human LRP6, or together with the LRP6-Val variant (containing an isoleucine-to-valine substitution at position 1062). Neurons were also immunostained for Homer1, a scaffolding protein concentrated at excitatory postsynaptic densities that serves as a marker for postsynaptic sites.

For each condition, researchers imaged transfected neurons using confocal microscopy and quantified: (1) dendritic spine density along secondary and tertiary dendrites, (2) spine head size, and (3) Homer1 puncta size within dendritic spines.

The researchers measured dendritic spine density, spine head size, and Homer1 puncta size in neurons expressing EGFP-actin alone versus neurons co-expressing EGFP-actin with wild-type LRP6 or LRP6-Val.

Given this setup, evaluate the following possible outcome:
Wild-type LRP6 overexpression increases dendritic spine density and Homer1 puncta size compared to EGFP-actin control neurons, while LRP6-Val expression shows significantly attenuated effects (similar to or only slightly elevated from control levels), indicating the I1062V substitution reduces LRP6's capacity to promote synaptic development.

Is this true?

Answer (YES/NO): NO